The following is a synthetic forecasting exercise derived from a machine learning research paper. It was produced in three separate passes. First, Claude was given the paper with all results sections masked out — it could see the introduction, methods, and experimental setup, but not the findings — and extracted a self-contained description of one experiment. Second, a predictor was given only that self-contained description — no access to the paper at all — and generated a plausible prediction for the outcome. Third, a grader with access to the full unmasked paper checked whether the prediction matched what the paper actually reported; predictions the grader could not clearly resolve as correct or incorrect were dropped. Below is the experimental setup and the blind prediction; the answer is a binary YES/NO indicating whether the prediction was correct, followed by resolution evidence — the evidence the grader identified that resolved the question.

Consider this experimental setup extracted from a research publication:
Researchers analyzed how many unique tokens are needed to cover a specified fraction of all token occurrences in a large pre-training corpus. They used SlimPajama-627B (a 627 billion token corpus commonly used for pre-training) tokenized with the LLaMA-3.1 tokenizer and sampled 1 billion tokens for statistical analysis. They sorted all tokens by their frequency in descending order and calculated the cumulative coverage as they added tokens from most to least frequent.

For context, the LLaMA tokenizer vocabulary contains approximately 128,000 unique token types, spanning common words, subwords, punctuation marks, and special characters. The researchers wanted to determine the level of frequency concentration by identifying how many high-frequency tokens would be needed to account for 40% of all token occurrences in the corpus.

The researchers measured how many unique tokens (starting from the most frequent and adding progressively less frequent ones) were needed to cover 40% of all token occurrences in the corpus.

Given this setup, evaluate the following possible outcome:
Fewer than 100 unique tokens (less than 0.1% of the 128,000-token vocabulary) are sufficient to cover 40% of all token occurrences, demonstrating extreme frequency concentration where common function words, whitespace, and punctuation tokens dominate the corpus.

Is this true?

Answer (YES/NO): NO